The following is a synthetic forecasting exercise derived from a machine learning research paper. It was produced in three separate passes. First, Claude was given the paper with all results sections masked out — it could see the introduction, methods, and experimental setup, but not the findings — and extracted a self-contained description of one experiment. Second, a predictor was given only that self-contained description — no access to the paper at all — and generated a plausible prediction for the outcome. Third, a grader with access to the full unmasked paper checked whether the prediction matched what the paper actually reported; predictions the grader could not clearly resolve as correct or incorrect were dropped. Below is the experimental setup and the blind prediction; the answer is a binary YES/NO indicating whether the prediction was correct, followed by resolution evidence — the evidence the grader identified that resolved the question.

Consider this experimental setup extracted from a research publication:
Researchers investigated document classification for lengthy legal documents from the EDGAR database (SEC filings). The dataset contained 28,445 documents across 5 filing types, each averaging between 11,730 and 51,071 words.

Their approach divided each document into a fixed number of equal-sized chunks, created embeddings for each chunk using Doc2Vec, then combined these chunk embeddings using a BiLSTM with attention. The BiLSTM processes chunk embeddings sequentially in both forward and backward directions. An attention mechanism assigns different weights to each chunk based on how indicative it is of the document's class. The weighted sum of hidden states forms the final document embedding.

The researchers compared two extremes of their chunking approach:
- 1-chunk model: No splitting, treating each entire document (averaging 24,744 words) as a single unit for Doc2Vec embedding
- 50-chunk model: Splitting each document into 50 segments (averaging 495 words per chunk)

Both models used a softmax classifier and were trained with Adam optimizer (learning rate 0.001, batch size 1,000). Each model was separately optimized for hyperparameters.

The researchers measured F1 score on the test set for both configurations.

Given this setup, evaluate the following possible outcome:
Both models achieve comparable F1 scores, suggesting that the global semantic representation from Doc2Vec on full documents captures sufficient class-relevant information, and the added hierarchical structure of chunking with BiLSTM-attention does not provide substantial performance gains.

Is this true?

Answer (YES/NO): NO